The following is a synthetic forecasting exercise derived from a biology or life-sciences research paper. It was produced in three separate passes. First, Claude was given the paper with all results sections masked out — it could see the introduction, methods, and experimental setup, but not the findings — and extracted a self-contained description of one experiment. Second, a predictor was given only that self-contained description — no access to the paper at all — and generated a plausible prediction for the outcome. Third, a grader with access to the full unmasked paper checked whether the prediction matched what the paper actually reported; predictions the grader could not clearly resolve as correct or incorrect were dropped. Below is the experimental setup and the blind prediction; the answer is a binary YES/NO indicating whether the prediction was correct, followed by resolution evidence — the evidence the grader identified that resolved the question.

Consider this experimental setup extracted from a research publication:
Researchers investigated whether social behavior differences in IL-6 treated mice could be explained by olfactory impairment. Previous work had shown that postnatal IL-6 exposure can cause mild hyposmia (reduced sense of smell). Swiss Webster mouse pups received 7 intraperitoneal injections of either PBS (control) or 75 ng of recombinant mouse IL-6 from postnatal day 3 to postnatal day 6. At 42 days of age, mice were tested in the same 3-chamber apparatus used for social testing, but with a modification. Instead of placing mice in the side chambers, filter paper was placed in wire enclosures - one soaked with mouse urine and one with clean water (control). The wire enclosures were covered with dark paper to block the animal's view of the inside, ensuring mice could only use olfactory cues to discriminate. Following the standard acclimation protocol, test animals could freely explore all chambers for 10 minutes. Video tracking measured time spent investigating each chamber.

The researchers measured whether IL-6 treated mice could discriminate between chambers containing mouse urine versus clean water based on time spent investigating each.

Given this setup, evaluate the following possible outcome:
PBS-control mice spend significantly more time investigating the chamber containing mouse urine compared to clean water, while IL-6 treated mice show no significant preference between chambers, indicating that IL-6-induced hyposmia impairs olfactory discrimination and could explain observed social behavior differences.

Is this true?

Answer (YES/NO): NO